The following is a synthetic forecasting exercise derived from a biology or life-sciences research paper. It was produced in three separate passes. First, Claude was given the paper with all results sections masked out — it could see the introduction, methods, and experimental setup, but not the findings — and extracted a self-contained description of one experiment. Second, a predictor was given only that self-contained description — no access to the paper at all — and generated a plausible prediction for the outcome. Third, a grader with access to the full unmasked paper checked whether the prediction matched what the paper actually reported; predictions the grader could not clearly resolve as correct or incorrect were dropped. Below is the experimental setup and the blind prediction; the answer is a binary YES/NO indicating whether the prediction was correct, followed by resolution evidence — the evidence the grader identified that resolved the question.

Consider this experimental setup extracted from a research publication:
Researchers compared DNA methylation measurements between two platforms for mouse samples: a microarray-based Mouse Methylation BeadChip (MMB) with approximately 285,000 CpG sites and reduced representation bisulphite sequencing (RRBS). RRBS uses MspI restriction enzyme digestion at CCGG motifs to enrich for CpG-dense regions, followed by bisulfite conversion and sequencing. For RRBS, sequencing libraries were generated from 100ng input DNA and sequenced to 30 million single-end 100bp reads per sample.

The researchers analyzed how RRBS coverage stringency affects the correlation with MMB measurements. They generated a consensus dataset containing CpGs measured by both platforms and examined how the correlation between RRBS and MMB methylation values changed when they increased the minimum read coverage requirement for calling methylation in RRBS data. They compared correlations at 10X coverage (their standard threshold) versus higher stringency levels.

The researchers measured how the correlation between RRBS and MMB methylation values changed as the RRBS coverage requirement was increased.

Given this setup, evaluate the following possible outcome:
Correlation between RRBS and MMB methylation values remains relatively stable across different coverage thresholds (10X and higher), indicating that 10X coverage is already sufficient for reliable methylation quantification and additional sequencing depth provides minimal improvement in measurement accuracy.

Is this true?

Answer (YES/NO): NO